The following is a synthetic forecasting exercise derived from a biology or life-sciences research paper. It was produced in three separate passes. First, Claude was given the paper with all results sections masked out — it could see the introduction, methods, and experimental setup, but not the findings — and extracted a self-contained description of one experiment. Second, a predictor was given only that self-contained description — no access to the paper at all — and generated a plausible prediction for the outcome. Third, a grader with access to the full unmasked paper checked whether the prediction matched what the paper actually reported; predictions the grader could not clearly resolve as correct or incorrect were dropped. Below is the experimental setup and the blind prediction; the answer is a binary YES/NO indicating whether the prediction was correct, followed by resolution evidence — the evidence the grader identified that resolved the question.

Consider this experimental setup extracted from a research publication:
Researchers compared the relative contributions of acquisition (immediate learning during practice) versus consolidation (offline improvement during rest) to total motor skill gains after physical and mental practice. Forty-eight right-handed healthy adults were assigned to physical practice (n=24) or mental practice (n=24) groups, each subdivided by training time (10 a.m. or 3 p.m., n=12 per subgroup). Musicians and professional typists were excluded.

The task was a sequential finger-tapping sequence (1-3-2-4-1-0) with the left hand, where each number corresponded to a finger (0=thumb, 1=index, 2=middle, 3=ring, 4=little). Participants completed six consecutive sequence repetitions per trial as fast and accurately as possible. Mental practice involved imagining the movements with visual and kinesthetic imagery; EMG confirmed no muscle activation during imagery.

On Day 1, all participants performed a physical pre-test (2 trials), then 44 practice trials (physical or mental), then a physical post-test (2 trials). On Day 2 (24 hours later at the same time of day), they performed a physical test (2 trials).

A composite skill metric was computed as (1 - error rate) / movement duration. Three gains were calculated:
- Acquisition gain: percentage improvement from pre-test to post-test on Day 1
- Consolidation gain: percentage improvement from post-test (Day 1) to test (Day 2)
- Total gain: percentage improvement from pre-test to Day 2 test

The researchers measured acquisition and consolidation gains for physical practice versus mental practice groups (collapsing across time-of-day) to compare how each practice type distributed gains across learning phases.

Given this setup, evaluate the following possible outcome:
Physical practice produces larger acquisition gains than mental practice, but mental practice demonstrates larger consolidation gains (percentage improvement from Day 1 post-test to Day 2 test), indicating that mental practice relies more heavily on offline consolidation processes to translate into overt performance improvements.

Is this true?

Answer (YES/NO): NO